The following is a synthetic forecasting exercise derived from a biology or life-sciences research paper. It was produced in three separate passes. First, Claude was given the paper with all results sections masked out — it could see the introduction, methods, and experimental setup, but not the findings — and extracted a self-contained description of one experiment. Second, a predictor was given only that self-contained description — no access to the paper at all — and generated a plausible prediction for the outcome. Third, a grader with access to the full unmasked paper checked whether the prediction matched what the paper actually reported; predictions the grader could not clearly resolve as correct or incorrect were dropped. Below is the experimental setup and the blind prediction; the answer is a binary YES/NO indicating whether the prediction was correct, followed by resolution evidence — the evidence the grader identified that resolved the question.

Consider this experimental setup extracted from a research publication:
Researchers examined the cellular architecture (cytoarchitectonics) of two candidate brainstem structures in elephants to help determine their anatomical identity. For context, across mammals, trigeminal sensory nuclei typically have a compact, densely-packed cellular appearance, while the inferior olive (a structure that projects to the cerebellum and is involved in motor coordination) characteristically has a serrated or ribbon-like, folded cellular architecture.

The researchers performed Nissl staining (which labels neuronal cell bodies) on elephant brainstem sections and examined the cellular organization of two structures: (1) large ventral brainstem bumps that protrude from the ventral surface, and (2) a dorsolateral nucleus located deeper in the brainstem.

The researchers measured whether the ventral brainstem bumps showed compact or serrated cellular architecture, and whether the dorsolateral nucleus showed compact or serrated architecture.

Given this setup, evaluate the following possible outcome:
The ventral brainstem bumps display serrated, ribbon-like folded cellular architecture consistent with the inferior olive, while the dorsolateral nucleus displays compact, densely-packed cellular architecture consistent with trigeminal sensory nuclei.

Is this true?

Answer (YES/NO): NO